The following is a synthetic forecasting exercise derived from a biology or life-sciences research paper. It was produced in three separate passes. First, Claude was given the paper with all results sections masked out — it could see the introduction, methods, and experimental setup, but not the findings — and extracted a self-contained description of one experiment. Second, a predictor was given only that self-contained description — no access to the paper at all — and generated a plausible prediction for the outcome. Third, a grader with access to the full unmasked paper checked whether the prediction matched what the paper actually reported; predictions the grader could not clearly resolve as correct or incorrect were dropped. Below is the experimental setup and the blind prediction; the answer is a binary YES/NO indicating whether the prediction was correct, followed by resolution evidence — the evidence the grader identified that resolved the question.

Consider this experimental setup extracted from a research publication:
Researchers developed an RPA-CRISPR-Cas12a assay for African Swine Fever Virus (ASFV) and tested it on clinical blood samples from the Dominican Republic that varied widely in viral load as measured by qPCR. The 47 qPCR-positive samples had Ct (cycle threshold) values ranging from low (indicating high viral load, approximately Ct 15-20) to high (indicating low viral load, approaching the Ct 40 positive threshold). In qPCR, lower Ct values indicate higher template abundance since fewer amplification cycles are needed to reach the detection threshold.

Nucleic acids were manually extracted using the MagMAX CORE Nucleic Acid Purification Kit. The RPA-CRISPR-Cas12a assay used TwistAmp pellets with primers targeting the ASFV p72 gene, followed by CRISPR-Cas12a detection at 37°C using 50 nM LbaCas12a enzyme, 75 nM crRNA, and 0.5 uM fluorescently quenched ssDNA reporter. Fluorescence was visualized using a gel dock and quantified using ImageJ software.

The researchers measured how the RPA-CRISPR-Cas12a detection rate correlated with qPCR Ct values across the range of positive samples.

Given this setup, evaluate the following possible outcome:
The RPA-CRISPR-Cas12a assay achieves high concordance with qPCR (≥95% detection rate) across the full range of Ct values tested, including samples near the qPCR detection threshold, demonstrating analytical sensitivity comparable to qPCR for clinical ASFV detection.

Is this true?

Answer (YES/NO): NO